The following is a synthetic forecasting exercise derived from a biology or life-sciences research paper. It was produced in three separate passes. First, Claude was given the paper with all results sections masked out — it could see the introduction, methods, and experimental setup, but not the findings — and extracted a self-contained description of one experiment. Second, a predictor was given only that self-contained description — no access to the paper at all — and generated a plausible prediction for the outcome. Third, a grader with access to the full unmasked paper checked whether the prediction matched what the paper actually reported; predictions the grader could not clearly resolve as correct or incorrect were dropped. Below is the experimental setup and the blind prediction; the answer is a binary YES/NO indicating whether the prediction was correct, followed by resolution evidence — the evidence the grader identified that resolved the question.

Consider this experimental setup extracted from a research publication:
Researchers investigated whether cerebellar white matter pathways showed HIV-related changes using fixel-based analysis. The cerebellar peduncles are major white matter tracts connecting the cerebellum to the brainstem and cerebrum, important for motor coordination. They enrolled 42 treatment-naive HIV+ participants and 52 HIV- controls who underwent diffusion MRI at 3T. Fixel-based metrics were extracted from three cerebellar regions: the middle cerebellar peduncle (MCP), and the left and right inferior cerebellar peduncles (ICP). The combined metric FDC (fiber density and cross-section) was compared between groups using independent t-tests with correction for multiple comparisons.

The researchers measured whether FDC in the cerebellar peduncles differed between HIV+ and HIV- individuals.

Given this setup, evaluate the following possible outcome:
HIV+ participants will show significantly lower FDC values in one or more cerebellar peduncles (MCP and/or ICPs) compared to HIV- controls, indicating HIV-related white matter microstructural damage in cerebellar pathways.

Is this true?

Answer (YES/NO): YES